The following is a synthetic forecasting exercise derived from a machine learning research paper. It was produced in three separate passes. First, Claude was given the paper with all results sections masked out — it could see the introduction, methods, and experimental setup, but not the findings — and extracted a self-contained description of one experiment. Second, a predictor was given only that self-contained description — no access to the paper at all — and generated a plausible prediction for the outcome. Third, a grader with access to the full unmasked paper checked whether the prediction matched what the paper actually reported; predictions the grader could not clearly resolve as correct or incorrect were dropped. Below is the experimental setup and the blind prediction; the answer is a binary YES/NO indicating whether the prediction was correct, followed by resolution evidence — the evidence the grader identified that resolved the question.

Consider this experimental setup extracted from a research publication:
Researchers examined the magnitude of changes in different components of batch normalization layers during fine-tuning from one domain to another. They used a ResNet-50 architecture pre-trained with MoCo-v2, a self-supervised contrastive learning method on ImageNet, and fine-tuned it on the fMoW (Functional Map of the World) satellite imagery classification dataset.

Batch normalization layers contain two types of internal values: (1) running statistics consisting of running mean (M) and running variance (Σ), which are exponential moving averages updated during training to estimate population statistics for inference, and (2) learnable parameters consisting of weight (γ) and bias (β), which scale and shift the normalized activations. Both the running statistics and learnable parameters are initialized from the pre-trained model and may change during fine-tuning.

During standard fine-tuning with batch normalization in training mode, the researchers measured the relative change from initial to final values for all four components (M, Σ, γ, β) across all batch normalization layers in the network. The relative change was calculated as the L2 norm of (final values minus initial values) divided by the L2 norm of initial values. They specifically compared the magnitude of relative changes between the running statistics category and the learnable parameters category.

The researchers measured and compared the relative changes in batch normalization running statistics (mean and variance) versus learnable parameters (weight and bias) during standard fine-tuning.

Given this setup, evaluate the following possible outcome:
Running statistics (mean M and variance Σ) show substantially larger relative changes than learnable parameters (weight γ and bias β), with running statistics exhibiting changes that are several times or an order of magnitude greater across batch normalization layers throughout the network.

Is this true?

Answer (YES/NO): YES